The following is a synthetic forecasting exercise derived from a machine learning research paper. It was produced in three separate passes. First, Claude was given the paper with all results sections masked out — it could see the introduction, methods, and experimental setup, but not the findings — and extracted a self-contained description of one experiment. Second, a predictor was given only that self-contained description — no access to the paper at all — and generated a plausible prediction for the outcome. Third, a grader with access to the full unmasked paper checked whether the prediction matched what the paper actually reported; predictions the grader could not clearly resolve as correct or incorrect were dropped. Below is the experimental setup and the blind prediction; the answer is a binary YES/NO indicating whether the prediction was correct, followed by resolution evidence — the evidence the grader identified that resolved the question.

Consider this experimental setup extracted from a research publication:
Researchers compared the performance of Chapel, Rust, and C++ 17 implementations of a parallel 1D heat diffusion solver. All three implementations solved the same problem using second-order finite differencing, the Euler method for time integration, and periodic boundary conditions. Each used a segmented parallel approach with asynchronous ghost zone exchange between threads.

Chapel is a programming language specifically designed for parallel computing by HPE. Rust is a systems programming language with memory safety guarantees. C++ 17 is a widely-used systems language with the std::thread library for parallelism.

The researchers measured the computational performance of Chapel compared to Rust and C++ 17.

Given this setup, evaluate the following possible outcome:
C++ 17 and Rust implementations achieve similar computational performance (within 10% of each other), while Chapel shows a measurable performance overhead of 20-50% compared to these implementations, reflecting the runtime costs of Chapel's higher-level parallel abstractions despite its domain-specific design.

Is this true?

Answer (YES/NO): NO